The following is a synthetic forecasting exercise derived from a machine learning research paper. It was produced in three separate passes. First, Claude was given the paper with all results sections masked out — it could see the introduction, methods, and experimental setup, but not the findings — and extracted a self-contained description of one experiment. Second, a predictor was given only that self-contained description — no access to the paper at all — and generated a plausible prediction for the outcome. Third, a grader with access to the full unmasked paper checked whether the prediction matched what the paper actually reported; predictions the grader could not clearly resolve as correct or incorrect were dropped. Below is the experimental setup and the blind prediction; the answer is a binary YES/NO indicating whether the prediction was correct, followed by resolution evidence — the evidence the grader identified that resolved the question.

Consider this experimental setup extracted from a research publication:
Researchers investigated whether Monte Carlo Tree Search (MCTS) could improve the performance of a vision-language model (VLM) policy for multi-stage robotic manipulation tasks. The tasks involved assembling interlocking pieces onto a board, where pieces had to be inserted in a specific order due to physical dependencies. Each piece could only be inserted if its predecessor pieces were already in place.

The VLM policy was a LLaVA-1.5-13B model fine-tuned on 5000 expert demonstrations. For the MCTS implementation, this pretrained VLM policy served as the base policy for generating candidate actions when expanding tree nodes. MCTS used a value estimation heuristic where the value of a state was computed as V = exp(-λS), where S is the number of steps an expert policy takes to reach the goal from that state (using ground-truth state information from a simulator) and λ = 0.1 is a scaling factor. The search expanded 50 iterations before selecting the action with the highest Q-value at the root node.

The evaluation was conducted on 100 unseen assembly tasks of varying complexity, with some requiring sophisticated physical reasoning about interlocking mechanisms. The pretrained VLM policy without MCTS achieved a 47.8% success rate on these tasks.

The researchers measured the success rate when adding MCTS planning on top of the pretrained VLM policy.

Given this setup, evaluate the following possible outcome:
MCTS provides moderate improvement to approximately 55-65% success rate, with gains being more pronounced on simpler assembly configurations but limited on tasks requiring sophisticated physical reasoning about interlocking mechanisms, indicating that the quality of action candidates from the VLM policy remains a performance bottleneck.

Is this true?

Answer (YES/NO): NO